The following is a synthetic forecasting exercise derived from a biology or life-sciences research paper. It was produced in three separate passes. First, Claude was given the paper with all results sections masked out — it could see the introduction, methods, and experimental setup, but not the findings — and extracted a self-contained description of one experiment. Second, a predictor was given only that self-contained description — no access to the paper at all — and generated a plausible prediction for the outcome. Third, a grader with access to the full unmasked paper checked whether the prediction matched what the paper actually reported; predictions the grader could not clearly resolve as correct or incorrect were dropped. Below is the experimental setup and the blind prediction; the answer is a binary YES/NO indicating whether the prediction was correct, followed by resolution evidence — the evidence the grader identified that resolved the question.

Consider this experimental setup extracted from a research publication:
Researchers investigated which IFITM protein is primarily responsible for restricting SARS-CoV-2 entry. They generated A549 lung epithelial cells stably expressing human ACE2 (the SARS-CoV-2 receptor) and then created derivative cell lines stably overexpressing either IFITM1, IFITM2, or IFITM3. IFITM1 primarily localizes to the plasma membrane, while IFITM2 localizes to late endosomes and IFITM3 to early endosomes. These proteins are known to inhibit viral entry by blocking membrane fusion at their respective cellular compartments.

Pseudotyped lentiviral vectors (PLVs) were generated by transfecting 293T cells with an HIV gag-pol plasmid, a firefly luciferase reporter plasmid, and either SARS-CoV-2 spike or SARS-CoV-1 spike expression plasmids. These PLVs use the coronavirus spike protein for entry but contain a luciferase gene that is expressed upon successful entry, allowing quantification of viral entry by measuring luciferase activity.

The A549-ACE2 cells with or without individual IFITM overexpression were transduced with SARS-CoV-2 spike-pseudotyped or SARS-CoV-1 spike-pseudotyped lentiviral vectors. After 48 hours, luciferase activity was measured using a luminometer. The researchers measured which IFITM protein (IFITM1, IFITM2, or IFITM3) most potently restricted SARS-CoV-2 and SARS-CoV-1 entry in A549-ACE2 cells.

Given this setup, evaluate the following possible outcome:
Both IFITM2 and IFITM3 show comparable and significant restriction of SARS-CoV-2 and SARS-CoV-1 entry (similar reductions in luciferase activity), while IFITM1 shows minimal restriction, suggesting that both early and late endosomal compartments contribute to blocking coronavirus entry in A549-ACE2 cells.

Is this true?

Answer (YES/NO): NO